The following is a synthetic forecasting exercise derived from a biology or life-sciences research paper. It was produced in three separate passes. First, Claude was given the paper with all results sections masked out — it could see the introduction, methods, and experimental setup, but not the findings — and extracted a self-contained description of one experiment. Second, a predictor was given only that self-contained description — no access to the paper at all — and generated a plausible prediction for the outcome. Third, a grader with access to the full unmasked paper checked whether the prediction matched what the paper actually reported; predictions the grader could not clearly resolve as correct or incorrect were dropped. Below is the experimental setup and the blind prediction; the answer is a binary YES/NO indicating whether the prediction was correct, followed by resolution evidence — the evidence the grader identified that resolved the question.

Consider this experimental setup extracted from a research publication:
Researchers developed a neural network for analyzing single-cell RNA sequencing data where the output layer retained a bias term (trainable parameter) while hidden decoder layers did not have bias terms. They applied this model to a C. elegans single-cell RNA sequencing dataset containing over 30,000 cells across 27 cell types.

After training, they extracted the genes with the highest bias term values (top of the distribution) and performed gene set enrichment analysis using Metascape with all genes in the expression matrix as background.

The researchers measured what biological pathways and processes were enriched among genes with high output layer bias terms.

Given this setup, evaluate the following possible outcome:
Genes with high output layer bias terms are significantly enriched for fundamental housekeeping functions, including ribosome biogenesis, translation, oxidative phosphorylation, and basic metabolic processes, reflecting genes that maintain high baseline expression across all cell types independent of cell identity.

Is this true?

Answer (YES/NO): YES